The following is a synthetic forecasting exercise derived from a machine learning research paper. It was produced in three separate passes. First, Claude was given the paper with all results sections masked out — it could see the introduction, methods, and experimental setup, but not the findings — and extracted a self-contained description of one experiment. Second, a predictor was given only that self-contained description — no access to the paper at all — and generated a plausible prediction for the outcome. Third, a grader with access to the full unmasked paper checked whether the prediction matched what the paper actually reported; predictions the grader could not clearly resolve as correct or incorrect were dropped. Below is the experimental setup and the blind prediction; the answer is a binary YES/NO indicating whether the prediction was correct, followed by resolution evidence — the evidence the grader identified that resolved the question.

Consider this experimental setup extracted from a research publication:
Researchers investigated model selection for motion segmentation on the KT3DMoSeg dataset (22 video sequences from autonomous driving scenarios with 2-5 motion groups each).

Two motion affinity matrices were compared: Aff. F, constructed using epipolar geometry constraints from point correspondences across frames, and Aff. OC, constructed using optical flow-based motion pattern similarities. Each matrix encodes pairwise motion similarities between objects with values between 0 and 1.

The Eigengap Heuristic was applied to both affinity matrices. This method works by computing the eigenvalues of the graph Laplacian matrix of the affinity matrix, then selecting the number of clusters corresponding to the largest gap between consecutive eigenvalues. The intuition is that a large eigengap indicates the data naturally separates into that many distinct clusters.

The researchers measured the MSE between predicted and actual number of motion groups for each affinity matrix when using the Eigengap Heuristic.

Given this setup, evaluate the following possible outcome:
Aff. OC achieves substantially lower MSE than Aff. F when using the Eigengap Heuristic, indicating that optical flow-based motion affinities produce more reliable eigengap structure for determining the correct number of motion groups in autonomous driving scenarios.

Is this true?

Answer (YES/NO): NO